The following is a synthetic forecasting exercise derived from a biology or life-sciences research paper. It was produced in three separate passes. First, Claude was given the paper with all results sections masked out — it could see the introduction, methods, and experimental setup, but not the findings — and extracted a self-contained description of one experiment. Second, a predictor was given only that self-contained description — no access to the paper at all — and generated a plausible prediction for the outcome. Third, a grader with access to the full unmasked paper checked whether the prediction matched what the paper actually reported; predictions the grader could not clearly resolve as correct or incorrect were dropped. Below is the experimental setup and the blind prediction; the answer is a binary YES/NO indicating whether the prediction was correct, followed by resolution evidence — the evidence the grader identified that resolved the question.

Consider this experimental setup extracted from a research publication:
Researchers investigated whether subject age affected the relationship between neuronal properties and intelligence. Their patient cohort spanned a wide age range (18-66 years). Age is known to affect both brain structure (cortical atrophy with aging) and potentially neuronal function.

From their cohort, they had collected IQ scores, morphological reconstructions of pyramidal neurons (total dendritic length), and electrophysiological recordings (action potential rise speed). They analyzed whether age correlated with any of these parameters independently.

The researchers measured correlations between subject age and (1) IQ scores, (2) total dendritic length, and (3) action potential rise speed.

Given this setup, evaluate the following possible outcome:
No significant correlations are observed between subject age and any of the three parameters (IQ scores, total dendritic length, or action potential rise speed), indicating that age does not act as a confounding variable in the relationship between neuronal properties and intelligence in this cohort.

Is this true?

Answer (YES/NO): YES